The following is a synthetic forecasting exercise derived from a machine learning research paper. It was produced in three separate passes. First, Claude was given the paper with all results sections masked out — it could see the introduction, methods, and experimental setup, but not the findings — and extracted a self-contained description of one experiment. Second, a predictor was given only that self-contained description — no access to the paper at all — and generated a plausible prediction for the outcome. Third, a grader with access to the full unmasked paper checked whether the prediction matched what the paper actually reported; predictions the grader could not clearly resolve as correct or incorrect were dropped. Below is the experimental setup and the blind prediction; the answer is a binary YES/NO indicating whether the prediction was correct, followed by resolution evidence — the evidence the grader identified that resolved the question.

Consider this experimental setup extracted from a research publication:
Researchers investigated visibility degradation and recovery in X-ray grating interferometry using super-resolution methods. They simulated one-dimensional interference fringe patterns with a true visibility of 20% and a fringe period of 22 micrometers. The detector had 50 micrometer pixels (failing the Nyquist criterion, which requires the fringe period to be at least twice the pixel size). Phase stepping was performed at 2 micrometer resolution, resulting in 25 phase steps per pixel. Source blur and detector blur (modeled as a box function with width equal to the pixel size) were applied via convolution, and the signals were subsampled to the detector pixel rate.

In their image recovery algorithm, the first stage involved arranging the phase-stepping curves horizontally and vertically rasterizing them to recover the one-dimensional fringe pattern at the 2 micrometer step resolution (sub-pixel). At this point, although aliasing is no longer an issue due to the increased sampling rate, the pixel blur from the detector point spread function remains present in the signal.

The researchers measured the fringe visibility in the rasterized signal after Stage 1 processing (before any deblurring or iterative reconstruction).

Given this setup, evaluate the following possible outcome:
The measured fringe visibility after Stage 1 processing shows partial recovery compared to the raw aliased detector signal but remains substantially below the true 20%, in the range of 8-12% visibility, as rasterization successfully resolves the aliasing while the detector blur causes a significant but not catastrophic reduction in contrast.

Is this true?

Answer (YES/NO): NO